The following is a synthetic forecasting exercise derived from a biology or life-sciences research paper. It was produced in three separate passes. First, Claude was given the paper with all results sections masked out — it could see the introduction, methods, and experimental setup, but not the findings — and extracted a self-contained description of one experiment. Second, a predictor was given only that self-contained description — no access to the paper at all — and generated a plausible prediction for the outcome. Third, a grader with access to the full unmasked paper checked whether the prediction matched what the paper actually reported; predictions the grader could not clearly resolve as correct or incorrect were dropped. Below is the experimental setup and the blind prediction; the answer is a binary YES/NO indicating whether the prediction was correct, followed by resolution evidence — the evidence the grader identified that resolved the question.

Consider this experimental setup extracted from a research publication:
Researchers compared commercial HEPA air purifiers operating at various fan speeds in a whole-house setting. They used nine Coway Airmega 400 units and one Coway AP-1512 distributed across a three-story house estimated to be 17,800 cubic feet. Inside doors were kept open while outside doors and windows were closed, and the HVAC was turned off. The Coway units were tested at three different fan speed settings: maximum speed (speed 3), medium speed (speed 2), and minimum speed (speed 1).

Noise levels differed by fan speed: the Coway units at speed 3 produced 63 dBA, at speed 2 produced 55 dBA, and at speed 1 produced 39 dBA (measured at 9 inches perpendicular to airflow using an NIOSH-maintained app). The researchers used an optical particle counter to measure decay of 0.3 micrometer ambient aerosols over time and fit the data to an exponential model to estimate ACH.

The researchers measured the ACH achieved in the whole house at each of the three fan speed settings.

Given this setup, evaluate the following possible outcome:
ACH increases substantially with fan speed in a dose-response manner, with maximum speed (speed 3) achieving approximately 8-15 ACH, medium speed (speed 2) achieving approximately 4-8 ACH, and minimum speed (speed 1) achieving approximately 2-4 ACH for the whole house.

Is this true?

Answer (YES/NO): NO